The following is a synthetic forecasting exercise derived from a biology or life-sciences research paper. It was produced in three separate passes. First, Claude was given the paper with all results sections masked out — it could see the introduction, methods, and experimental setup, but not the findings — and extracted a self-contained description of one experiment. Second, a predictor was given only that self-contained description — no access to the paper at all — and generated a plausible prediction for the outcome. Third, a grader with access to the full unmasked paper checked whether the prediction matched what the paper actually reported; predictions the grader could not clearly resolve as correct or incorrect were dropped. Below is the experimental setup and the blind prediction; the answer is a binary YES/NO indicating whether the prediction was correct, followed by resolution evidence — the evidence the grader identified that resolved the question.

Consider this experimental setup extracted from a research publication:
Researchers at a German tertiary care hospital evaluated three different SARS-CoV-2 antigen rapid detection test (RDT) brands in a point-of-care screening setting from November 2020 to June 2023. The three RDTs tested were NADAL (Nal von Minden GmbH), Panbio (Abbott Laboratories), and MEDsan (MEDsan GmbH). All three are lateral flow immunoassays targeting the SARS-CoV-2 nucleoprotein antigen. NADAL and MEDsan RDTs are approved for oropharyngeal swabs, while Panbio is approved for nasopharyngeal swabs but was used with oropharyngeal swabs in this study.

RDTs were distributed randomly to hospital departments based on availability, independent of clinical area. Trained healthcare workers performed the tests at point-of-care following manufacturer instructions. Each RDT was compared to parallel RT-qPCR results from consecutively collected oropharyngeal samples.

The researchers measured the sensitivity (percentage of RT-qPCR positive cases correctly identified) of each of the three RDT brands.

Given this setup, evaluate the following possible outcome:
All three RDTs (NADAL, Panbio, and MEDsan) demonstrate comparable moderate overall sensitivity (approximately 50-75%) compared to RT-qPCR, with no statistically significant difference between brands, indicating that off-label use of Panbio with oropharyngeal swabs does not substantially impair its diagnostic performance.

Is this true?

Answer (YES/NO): NO